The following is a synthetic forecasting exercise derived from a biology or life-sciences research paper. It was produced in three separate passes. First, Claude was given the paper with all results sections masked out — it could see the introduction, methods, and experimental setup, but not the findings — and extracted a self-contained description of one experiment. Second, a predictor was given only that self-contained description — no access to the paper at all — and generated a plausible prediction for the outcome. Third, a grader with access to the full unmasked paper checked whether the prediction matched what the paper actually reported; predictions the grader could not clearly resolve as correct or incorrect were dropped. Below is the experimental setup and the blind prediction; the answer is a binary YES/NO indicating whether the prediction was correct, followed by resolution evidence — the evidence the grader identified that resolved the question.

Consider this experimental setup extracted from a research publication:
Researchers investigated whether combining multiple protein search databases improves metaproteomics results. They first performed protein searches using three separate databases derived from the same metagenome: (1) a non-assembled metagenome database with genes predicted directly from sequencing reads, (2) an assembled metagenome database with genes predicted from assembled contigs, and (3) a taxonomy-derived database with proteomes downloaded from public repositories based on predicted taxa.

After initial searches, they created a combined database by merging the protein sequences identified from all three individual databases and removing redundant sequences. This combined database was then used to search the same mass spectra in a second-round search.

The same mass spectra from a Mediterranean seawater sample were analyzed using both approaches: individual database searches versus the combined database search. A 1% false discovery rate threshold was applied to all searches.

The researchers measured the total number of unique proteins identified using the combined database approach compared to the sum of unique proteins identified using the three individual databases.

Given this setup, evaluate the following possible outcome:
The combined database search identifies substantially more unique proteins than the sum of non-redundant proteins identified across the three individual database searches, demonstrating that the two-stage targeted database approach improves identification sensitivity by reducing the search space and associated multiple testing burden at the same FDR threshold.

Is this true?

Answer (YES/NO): NO